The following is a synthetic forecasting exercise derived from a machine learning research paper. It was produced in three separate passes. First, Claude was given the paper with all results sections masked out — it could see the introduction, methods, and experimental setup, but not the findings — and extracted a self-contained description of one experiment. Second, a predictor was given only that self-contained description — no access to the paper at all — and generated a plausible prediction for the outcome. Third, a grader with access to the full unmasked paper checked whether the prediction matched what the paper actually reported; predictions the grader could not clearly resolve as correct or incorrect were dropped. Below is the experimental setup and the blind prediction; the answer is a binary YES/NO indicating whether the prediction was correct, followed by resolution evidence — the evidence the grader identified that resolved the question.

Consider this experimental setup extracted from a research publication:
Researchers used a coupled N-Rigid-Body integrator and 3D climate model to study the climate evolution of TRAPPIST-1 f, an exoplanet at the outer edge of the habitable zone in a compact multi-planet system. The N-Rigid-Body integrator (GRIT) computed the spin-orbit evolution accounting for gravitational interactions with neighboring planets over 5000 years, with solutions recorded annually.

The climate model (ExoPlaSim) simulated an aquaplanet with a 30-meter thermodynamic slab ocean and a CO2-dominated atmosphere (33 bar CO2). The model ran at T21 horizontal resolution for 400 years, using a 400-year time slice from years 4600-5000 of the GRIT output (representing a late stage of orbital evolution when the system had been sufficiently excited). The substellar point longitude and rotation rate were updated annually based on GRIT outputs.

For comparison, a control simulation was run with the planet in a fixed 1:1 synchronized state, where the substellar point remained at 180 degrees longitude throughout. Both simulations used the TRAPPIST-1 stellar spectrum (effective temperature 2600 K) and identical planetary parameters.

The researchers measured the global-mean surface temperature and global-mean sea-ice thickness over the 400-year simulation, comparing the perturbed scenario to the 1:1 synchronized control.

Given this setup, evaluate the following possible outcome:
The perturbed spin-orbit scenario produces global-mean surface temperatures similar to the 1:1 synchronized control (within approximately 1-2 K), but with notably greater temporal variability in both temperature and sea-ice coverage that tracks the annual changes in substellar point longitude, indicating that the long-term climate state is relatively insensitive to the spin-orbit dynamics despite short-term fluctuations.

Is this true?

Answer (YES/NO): NO